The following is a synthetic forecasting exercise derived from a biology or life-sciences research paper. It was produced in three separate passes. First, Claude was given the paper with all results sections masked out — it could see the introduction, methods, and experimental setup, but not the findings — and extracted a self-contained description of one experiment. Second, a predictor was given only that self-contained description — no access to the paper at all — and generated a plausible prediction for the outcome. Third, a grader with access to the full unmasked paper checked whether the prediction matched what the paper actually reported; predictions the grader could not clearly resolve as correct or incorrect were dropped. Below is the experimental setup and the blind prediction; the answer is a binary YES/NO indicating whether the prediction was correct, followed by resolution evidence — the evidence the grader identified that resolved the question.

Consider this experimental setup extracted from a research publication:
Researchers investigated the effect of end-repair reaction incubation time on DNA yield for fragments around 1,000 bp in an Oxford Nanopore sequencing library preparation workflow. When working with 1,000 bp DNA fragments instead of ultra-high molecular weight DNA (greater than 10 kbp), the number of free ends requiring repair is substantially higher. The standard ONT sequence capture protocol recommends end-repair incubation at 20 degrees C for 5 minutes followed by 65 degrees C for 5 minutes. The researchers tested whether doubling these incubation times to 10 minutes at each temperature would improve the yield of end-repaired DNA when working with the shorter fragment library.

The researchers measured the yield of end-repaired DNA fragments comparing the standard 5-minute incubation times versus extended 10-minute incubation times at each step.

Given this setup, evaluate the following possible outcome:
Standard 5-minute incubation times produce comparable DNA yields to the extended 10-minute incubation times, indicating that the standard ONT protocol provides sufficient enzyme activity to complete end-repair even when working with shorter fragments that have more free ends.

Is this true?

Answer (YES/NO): NO